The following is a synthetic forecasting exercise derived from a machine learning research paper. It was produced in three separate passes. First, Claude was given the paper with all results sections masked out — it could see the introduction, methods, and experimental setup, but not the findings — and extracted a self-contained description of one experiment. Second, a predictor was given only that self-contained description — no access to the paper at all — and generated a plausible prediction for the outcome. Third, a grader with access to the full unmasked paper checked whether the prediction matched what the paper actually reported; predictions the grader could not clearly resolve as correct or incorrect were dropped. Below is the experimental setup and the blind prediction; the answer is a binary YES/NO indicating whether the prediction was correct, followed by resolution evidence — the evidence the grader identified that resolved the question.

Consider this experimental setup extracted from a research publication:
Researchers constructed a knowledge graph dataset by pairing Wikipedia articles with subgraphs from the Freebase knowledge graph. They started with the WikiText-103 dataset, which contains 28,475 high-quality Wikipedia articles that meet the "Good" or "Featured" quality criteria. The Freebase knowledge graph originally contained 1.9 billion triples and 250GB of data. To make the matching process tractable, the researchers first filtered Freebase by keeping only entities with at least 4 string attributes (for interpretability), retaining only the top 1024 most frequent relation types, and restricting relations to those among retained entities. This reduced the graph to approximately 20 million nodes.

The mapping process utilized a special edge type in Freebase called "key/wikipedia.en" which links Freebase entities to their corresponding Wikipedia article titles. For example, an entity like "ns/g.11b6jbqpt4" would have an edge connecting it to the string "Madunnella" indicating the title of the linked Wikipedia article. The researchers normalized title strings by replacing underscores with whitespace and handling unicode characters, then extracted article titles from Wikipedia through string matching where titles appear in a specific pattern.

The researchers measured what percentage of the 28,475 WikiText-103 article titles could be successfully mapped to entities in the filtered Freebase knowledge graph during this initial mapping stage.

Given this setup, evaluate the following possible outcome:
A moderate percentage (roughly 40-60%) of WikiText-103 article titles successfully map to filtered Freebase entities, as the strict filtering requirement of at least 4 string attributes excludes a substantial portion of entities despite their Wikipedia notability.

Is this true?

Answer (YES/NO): NO